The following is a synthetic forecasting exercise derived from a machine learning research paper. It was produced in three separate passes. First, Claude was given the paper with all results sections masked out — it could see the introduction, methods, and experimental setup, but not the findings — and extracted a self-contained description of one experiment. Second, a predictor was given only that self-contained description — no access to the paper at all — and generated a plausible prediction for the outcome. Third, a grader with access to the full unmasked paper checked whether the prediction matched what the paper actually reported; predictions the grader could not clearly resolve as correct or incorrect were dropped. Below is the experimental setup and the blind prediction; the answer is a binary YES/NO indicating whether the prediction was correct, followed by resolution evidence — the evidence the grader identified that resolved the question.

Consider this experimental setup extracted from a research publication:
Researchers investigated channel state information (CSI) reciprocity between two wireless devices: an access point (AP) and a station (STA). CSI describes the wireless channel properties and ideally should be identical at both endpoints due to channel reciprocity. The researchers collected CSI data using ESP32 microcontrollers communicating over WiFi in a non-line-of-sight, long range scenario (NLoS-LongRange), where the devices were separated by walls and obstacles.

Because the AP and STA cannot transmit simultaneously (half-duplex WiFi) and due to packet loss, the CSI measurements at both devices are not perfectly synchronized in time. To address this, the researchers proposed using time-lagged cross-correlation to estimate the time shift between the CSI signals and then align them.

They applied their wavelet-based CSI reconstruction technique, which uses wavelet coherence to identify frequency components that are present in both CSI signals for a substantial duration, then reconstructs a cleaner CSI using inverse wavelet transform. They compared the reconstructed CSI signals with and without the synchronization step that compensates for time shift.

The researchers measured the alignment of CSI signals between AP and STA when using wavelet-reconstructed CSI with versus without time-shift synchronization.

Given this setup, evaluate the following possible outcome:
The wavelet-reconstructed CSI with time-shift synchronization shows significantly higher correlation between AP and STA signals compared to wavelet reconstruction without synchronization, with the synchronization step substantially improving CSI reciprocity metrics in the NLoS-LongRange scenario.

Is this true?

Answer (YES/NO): YES